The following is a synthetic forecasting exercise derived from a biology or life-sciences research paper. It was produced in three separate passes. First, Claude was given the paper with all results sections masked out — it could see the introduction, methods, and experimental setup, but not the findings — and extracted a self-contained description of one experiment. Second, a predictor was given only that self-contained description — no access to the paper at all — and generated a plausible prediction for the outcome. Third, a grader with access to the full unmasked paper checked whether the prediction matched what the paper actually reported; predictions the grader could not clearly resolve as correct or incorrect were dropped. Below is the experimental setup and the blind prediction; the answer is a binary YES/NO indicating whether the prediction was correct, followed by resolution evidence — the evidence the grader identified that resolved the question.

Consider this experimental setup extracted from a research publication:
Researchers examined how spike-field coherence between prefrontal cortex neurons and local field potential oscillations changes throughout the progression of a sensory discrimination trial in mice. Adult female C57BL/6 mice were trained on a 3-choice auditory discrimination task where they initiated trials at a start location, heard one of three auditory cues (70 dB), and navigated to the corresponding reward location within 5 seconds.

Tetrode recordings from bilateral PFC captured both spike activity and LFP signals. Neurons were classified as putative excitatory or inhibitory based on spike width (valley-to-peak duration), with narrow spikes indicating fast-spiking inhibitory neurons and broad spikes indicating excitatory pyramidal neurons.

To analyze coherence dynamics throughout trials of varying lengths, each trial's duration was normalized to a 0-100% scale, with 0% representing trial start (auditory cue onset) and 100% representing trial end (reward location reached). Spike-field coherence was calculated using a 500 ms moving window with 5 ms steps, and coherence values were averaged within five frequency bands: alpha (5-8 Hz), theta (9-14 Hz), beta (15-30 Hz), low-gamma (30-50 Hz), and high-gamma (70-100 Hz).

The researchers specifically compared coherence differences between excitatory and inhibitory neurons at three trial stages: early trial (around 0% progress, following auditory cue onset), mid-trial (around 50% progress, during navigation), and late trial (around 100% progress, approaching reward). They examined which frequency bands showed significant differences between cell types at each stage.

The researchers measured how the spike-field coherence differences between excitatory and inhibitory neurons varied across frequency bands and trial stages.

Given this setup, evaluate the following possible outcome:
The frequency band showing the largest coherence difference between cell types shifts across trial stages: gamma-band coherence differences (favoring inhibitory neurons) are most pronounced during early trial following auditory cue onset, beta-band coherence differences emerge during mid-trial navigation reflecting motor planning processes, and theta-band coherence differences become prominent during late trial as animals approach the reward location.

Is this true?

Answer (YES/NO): NO